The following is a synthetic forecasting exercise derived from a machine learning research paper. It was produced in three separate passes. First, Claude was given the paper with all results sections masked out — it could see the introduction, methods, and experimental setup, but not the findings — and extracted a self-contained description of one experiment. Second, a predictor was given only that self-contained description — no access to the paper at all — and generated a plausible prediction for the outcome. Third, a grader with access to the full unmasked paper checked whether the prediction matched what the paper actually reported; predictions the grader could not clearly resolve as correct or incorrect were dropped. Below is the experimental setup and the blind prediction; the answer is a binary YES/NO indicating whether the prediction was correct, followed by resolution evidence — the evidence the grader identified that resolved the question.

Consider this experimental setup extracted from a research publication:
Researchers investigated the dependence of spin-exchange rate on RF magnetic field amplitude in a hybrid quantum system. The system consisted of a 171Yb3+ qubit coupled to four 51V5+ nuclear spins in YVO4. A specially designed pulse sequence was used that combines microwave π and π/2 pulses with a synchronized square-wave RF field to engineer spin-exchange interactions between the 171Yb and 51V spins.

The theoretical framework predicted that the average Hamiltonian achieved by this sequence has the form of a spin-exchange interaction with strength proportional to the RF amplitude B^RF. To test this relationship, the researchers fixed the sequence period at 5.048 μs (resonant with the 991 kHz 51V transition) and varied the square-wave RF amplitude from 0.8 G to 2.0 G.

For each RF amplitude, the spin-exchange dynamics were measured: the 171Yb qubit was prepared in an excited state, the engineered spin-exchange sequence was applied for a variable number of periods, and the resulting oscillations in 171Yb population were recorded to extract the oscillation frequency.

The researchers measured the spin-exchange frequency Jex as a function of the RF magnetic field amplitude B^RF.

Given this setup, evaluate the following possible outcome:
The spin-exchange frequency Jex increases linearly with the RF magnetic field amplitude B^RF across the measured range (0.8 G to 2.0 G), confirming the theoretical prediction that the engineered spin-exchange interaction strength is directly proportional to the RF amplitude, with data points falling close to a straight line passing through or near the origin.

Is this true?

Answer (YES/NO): YES